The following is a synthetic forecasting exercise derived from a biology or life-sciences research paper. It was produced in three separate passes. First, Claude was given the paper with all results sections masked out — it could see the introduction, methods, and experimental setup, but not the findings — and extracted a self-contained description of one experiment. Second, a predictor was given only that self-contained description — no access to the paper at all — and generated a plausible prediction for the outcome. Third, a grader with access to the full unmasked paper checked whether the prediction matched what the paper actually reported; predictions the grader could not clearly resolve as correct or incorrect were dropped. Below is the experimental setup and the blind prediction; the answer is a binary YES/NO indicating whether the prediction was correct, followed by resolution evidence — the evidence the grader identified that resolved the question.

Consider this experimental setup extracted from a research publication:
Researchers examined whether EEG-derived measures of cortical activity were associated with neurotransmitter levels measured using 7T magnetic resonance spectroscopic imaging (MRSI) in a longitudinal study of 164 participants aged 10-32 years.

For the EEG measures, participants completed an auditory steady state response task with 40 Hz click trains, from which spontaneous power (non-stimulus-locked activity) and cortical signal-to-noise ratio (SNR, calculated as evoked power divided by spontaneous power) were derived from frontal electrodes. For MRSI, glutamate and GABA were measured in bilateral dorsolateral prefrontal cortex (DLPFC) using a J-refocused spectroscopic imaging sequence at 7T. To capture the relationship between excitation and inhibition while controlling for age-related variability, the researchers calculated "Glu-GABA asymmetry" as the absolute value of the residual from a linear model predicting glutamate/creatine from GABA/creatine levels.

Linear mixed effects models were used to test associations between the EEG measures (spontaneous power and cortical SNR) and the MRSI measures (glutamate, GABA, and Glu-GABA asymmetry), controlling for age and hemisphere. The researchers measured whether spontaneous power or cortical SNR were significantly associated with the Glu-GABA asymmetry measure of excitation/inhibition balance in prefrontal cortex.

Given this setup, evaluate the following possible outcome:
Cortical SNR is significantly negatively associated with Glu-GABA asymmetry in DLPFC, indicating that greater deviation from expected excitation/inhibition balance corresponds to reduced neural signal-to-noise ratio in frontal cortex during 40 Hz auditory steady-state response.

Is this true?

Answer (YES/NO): YES